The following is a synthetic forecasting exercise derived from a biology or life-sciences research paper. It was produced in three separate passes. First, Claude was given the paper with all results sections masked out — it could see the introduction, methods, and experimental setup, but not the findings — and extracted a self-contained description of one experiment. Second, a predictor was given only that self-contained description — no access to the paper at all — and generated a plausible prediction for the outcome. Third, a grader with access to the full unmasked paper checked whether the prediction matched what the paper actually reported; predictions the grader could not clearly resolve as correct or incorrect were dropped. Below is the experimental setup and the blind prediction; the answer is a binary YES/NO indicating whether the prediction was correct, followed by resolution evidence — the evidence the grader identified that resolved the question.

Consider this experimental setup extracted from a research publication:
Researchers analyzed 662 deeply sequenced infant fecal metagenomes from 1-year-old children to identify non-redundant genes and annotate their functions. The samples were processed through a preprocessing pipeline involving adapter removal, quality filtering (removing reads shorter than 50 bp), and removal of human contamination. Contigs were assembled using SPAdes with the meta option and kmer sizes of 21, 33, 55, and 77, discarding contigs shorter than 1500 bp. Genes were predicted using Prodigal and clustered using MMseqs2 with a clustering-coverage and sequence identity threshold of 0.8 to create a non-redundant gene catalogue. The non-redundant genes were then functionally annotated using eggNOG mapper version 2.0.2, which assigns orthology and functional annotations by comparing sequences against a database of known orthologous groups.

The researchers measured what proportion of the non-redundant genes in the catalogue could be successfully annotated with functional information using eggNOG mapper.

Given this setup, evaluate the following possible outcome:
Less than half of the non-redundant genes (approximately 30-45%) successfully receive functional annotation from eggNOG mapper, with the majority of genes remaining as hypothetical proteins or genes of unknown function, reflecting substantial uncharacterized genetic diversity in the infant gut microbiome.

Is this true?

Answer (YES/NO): NO